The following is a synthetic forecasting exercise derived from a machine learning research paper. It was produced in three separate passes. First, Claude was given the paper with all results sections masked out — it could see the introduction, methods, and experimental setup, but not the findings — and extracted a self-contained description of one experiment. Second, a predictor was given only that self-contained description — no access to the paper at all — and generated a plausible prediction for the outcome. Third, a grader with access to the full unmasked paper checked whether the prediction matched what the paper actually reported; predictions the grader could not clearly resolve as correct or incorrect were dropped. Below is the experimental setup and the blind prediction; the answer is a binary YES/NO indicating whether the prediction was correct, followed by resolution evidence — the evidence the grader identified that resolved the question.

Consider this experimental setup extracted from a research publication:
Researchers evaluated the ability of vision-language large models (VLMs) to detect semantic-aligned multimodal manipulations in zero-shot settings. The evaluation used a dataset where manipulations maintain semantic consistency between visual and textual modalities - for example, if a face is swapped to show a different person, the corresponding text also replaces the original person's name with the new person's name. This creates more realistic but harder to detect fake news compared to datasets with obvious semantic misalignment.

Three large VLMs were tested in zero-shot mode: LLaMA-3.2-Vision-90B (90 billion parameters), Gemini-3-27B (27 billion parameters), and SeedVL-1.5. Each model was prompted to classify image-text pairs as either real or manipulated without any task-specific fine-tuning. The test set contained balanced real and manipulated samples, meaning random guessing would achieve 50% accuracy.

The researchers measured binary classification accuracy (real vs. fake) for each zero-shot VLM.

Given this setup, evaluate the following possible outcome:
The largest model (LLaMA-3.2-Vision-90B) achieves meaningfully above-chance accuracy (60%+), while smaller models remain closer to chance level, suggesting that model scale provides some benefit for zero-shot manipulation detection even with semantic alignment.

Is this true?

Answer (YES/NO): NO